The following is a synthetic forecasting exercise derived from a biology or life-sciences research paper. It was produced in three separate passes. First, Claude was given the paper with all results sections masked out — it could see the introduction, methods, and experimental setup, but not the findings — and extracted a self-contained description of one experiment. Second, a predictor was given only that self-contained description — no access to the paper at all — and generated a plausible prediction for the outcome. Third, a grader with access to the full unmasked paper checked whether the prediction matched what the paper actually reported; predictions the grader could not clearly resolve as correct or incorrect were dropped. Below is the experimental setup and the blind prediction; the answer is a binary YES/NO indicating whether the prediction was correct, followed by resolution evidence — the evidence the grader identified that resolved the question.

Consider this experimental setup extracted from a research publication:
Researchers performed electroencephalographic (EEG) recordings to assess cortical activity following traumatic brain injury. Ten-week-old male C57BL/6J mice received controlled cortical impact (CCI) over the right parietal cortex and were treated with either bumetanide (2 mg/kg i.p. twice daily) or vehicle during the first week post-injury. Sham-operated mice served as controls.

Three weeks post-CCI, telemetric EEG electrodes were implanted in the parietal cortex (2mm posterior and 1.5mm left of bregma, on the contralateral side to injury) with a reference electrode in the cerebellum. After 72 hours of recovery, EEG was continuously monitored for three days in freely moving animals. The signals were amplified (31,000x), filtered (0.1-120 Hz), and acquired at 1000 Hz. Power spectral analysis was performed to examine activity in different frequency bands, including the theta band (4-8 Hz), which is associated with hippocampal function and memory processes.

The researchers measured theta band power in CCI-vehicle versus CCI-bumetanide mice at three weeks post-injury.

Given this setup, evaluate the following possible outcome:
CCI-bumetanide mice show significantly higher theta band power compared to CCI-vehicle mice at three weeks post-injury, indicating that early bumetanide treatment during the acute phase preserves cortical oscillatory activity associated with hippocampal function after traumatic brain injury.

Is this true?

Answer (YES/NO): YES